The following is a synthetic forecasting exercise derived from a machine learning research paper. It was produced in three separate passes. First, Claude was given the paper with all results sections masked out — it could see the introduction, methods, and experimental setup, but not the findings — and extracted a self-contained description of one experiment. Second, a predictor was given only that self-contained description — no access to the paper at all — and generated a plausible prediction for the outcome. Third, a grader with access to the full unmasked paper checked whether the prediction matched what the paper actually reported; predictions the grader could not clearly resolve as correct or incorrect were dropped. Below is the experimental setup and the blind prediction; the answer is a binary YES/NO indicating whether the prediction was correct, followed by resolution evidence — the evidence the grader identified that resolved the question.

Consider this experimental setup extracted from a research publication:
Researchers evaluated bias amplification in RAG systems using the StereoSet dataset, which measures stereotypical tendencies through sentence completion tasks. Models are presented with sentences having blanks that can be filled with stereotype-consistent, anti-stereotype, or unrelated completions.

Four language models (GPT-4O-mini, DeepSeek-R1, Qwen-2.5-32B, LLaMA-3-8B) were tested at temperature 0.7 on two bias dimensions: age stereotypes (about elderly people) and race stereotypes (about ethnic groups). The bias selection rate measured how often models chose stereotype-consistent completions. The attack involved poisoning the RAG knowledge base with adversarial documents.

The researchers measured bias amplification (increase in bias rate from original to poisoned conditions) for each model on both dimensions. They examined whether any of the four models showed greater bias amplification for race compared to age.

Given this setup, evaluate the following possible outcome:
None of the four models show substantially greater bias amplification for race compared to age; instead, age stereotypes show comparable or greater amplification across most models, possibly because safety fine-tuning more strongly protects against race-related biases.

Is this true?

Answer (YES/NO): YES